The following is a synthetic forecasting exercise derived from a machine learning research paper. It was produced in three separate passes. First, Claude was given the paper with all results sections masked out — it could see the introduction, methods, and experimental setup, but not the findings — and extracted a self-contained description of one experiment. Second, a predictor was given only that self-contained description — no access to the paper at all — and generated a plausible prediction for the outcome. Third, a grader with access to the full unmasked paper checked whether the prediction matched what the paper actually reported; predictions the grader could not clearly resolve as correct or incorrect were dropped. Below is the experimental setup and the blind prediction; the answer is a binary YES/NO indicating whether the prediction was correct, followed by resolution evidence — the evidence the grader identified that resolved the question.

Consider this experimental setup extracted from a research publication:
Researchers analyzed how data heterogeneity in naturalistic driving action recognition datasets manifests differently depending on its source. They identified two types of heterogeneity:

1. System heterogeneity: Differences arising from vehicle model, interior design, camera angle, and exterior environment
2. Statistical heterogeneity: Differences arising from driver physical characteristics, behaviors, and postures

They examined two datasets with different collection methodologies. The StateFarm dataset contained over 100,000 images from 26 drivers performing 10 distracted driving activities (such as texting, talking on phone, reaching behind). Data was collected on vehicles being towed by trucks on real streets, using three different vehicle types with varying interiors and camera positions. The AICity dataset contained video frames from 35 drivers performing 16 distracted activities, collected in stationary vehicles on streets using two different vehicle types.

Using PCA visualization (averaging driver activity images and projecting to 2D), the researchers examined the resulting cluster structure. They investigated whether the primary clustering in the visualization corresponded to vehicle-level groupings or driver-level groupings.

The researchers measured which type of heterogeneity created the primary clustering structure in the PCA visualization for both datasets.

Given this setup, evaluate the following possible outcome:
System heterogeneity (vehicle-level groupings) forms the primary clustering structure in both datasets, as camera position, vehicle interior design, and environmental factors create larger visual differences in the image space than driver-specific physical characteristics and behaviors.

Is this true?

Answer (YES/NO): YES